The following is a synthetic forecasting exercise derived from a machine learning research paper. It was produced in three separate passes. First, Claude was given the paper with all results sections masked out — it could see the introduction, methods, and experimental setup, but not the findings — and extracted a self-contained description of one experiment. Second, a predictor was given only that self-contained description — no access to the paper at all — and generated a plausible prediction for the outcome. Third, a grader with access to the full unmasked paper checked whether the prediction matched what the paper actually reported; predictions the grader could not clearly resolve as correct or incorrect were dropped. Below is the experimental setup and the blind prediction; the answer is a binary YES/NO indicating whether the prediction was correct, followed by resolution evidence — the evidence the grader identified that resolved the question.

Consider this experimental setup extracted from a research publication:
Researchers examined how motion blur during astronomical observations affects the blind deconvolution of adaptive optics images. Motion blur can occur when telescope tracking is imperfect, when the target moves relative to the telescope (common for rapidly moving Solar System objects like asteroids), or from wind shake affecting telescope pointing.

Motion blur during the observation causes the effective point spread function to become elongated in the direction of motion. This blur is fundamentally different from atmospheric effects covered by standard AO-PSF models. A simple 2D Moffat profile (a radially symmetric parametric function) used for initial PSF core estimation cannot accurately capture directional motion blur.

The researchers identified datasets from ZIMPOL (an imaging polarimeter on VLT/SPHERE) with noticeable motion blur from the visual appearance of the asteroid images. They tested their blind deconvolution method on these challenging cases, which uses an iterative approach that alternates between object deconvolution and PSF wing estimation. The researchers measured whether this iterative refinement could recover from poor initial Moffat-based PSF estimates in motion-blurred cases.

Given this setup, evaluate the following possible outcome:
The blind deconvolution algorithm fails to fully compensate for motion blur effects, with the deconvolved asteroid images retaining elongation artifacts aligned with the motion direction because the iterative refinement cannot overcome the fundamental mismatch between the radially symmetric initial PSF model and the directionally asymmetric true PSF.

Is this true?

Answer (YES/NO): NO